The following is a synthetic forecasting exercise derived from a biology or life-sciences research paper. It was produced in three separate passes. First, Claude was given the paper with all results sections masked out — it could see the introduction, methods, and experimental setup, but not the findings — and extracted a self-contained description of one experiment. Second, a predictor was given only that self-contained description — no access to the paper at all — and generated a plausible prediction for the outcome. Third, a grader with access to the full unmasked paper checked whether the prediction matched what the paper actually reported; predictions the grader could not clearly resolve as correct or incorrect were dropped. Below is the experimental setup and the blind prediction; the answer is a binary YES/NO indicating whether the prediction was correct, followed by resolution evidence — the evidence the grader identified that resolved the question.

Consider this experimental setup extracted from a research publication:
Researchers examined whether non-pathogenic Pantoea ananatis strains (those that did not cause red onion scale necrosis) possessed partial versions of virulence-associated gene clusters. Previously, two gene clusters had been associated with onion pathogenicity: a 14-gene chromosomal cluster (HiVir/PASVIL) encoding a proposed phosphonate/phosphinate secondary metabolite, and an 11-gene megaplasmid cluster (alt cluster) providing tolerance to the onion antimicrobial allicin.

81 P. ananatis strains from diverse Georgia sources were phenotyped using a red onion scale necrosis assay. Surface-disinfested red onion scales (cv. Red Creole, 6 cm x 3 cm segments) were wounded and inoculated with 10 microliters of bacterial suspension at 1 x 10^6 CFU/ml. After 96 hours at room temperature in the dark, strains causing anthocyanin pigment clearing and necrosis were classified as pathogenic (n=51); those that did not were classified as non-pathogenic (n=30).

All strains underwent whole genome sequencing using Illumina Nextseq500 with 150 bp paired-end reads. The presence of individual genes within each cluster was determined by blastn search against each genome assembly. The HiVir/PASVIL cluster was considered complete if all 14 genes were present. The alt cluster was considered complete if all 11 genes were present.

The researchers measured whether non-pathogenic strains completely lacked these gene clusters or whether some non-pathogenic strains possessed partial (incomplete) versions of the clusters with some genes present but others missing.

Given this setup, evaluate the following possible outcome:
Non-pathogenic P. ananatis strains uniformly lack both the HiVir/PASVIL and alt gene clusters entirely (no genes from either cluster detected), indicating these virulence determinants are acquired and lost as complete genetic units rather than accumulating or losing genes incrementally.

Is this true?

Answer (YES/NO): NO